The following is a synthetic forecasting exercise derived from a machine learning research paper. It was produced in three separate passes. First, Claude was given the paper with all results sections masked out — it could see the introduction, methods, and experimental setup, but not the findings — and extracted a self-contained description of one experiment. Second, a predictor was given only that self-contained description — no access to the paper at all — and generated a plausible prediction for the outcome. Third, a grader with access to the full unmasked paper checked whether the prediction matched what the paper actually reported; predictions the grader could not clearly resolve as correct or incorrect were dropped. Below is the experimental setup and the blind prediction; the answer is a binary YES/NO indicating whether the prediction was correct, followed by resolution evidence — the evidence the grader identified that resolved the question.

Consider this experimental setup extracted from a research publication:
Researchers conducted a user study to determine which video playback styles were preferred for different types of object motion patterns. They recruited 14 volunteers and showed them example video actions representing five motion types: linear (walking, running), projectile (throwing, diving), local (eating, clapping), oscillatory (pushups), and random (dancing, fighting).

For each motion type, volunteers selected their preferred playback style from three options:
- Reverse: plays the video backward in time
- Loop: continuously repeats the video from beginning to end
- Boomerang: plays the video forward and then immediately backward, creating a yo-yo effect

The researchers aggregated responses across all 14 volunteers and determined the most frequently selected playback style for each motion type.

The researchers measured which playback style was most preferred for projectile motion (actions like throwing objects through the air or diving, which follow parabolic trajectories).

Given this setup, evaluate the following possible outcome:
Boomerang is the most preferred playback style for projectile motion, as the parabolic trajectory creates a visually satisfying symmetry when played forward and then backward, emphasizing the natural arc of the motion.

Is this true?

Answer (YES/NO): YES